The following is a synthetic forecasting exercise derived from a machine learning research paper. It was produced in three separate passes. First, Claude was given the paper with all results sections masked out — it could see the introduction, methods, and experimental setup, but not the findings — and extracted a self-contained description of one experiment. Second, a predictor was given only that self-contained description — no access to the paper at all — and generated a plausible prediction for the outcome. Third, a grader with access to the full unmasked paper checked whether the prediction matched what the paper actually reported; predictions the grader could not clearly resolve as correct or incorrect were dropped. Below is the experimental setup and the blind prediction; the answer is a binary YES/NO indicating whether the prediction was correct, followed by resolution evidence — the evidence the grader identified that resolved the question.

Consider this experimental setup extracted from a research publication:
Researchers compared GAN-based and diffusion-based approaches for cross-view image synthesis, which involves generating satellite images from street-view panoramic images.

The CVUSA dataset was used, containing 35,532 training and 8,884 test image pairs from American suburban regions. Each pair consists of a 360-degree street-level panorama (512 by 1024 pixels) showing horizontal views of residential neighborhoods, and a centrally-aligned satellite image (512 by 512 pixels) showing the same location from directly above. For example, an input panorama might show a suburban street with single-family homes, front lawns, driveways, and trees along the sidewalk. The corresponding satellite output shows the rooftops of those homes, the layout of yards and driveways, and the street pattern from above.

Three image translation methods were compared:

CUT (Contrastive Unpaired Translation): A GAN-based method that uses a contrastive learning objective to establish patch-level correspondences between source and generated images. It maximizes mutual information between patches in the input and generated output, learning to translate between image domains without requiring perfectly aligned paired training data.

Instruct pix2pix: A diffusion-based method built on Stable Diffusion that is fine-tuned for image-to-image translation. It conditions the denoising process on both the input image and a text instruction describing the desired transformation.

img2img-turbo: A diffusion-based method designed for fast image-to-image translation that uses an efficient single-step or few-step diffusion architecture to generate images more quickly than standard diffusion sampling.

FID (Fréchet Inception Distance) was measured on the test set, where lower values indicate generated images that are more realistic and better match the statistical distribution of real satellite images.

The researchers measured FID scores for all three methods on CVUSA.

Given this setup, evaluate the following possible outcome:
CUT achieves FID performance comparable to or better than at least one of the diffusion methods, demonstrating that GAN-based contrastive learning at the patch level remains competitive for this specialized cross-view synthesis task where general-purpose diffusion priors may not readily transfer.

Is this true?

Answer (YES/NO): YES